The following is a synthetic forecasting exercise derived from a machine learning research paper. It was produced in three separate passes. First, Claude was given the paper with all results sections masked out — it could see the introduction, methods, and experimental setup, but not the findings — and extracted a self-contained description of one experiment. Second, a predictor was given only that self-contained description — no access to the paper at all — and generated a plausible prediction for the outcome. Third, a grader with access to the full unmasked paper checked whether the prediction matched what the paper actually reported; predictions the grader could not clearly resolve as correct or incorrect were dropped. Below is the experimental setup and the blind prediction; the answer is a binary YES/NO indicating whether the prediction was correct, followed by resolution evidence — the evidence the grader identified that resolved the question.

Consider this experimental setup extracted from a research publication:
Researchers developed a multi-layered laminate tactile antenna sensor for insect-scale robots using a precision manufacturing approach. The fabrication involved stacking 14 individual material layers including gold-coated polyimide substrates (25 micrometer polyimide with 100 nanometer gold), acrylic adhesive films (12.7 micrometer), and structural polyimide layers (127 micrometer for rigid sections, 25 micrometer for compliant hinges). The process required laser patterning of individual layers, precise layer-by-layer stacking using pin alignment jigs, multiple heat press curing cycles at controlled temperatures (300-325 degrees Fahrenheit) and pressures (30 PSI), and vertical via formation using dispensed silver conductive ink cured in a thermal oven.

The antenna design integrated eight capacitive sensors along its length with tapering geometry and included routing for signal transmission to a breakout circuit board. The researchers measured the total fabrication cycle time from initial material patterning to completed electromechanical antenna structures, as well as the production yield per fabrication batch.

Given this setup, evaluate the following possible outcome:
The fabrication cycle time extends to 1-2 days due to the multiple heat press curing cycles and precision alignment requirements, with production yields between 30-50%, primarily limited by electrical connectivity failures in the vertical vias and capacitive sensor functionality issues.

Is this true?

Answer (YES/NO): NO